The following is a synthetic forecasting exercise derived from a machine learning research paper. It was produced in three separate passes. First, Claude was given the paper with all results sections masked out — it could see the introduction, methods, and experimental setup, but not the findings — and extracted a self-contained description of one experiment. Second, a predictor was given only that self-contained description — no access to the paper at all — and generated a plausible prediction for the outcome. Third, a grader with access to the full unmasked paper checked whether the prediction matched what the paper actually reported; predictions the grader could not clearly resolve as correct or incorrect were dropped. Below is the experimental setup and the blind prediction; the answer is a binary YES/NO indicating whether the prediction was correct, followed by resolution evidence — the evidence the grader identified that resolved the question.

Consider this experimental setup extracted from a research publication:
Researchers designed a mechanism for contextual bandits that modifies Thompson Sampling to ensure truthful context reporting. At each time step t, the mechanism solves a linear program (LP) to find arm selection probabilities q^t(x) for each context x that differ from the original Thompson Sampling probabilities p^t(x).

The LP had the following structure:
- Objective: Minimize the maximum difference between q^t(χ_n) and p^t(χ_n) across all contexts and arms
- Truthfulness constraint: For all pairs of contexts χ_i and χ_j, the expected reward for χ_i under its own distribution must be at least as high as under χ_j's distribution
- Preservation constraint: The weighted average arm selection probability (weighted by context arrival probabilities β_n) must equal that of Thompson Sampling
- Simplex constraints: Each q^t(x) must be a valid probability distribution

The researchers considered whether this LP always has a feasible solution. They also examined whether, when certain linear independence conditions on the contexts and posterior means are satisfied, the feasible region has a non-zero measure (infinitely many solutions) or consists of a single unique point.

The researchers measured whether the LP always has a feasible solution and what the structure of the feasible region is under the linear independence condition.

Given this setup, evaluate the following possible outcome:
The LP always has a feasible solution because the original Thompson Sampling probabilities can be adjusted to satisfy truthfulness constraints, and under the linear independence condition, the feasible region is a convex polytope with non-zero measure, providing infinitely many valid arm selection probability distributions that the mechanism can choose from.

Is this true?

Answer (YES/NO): YES